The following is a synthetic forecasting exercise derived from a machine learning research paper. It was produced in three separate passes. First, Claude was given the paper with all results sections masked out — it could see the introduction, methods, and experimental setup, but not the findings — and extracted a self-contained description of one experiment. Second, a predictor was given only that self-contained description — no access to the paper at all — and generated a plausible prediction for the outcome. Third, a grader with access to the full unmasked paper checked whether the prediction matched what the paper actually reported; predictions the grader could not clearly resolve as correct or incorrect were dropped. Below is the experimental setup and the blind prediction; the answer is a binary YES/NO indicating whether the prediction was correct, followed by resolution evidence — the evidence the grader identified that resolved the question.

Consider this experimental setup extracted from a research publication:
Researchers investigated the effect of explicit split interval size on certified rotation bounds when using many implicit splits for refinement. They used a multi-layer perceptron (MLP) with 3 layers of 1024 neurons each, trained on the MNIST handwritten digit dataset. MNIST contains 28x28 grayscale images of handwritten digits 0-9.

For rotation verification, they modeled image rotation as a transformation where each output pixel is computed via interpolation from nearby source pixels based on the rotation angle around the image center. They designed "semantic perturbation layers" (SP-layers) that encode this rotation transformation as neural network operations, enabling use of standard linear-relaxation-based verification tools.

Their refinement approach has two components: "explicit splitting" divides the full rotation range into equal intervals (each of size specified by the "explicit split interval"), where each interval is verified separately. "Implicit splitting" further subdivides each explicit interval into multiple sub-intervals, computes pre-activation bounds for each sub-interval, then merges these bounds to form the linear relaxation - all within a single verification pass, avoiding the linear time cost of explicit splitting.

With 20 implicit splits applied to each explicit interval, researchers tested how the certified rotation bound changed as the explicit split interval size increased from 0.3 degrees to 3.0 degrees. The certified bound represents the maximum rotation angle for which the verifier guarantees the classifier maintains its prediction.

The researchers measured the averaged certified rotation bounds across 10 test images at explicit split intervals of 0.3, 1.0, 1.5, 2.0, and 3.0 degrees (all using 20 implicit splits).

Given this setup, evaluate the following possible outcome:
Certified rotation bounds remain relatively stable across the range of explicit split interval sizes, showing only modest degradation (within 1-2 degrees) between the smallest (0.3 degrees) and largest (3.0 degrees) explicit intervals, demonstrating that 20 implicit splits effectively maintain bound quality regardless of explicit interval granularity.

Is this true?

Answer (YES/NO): NO